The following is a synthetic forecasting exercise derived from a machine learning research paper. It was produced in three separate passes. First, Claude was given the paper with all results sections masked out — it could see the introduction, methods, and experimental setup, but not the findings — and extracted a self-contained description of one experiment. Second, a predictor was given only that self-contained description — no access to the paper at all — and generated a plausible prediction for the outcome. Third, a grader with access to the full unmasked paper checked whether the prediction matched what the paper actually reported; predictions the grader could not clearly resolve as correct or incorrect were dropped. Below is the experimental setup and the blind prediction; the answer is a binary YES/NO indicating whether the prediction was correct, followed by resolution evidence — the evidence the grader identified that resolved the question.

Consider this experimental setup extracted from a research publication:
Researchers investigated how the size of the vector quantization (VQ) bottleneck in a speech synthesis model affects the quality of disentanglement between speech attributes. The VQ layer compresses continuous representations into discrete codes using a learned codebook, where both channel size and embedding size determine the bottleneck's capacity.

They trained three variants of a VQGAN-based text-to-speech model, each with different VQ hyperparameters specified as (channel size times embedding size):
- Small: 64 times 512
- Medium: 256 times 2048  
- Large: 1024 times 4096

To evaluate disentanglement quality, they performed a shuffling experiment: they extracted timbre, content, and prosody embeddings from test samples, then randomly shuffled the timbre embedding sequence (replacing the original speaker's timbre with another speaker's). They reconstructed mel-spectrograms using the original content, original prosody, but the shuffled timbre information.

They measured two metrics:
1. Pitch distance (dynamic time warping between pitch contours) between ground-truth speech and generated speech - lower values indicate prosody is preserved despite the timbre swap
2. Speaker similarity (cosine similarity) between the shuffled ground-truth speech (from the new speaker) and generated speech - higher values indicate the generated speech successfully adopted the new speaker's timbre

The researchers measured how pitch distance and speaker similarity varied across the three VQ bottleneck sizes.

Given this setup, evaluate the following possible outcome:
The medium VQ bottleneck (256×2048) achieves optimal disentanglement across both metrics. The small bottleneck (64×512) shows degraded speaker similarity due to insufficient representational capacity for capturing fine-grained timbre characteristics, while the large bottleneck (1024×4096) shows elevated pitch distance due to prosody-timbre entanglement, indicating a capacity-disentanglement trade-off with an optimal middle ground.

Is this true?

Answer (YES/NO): YES